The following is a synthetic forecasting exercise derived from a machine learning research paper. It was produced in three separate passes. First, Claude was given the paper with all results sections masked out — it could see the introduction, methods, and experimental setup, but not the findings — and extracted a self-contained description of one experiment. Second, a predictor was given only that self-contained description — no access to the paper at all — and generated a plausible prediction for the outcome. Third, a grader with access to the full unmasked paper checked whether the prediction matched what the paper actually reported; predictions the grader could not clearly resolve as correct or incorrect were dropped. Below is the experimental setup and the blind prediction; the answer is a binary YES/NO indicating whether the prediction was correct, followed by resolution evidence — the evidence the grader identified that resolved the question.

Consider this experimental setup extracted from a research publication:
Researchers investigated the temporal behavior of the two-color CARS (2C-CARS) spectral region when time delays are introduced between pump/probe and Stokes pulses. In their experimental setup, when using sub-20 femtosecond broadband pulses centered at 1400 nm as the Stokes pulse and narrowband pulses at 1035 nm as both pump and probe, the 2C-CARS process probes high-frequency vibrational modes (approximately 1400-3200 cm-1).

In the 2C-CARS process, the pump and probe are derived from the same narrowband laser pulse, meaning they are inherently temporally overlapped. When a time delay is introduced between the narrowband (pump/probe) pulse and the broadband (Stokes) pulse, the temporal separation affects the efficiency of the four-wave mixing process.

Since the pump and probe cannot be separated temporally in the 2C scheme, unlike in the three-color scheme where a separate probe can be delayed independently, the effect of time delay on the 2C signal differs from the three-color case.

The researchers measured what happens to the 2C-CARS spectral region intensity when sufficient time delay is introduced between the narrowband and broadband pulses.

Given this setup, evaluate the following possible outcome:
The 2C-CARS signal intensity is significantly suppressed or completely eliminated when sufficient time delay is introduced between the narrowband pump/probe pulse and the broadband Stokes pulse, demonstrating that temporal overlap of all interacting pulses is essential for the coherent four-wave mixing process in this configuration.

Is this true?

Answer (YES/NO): YES